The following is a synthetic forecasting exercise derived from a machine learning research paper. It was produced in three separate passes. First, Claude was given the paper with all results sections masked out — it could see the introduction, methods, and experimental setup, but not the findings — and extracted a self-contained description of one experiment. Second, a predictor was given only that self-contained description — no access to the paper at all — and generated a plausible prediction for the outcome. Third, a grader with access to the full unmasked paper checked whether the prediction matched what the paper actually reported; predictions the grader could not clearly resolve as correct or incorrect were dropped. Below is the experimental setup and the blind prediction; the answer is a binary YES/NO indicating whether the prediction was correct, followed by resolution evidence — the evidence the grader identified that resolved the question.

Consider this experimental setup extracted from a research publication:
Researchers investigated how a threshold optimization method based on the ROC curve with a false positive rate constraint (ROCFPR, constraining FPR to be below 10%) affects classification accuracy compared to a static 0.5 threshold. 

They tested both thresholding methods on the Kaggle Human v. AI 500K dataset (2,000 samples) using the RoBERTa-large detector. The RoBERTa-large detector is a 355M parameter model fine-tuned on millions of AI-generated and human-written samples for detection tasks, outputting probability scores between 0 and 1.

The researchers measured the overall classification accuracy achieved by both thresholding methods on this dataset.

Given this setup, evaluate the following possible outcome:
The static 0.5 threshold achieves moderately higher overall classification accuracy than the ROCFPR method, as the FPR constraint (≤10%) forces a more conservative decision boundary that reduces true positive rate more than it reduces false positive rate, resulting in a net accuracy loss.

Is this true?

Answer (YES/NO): NO